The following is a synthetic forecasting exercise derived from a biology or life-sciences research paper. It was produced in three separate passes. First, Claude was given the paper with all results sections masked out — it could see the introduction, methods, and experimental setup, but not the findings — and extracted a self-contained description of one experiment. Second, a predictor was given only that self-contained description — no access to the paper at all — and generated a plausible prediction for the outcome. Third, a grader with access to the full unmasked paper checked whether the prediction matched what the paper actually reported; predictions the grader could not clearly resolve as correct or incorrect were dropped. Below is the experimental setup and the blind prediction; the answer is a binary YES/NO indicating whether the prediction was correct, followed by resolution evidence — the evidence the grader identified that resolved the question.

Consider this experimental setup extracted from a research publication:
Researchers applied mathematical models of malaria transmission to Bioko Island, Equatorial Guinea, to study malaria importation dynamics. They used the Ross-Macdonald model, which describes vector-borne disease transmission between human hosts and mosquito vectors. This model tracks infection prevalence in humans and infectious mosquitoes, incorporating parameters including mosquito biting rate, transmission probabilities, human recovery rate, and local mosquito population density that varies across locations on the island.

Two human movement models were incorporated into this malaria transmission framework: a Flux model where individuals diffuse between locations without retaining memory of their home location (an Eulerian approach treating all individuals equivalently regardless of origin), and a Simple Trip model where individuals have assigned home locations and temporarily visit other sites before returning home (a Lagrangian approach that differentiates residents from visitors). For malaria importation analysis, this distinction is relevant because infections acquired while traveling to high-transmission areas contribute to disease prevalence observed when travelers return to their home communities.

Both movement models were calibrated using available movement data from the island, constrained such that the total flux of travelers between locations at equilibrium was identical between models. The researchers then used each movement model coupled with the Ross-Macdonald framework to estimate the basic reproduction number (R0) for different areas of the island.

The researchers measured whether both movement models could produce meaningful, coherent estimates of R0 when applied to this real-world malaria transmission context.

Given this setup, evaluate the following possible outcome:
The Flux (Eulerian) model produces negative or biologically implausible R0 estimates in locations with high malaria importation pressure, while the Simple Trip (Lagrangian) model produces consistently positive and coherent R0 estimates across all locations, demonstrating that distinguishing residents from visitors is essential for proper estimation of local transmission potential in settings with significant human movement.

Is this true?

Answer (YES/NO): YES